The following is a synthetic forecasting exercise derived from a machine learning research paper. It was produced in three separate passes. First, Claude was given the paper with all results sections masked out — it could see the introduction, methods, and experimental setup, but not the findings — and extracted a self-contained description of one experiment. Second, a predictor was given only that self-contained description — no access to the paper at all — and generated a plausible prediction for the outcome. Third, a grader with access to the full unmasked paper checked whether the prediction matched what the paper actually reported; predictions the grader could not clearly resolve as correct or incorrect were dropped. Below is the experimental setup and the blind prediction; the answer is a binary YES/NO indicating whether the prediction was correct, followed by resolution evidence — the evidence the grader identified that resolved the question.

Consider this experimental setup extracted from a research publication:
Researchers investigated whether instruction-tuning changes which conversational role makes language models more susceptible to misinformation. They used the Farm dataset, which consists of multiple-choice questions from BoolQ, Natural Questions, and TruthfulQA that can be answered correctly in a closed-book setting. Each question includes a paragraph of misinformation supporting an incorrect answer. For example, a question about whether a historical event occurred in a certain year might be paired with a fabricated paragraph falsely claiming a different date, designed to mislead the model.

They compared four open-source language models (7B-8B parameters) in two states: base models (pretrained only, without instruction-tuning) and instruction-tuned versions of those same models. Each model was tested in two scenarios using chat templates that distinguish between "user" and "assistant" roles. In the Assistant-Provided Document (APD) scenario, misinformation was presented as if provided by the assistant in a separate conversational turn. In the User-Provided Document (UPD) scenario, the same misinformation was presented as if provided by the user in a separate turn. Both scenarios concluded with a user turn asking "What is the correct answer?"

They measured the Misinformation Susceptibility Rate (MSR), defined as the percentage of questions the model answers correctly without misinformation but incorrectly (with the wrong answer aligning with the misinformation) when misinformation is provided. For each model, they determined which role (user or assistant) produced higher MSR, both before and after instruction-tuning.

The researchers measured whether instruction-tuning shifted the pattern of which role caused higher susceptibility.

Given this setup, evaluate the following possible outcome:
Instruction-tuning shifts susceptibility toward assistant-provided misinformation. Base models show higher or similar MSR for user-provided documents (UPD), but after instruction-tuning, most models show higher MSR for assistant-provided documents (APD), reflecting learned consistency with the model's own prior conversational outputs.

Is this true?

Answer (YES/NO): NO